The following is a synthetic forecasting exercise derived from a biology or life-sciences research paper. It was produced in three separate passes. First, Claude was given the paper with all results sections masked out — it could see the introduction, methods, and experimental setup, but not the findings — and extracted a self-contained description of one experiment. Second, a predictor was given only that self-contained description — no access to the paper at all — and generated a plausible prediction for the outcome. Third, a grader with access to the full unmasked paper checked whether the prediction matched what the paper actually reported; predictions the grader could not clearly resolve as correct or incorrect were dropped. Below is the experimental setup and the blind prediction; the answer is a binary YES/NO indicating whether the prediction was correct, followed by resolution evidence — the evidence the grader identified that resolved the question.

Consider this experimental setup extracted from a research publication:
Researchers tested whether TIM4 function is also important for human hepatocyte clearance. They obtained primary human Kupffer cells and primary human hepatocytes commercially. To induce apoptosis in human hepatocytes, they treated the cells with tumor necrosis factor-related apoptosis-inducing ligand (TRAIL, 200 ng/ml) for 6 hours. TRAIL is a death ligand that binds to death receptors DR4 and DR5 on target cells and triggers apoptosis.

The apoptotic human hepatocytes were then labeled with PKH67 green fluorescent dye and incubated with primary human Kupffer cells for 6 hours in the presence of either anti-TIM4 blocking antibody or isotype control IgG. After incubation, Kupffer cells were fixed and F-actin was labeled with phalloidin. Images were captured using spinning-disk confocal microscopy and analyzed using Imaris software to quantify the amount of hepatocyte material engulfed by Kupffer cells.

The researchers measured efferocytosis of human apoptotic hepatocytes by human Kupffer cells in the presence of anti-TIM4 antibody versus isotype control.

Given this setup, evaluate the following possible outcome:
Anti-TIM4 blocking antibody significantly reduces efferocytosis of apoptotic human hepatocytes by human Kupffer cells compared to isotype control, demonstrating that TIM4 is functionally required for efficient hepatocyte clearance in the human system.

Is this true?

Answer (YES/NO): YES